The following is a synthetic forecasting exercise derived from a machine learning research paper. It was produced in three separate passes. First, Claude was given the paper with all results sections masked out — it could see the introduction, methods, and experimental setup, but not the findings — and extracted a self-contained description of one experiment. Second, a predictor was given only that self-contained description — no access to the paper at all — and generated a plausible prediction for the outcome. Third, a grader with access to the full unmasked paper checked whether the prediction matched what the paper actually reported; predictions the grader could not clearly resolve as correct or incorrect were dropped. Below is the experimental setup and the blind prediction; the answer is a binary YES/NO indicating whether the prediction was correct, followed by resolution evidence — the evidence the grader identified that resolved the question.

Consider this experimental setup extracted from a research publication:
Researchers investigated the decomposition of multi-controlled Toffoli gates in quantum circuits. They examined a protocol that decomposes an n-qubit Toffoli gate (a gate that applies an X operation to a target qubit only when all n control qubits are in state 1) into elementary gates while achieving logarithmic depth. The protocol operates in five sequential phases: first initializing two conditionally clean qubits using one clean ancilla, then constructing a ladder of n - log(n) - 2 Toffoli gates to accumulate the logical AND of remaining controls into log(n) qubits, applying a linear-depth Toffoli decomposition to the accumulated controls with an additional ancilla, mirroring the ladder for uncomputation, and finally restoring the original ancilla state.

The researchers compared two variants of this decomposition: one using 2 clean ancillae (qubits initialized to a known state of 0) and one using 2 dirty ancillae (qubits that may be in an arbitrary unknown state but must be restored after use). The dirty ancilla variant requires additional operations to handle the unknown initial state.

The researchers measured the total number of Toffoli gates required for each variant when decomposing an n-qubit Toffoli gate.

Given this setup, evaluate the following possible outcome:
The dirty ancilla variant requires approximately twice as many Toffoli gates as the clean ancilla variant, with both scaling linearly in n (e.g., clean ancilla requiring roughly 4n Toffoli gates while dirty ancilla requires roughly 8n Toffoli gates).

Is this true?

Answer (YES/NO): NO